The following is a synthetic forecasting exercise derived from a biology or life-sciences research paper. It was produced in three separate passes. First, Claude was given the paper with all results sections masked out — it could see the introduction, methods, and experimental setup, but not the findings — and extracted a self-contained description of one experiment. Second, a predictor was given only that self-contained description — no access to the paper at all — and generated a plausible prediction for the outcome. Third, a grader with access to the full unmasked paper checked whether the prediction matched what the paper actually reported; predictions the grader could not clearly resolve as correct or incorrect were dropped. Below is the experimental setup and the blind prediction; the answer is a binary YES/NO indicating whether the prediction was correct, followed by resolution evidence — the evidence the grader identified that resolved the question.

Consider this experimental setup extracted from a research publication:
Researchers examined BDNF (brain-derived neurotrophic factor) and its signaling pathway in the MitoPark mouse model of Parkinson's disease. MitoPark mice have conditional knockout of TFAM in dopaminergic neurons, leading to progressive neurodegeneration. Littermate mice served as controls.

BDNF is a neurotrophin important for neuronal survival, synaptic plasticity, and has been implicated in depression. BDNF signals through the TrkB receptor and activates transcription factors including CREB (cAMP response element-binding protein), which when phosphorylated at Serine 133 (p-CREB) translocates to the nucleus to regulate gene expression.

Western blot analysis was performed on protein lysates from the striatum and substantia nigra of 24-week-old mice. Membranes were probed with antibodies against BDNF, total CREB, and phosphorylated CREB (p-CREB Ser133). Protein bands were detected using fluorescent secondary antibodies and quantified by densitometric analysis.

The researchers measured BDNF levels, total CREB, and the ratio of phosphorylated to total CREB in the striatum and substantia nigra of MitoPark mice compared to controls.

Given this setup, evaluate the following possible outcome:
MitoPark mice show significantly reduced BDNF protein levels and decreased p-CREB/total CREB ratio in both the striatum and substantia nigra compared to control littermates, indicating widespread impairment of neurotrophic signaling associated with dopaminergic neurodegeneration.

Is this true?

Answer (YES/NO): NO